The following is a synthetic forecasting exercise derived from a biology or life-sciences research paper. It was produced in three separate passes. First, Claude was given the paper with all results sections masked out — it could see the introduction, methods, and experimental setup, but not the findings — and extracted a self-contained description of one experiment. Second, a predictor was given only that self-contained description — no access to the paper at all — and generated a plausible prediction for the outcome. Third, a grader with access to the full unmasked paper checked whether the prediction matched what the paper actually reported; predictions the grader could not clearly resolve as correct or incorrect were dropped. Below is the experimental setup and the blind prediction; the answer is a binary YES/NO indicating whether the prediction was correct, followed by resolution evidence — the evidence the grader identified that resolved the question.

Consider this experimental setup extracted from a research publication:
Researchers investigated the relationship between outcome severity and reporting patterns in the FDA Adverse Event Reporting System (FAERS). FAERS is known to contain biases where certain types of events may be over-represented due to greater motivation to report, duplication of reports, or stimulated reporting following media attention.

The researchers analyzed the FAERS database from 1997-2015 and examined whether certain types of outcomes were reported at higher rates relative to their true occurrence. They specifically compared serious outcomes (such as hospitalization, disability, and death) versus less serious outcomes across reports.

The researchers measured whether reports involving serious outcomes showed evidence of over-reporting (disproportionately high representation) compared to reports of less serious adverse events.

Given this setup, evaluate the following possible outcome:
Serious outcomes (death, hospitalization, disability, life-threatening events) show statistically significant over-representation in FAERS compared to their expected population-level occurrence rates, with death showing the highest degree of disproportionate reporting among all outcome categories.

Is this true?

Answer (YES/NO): NO